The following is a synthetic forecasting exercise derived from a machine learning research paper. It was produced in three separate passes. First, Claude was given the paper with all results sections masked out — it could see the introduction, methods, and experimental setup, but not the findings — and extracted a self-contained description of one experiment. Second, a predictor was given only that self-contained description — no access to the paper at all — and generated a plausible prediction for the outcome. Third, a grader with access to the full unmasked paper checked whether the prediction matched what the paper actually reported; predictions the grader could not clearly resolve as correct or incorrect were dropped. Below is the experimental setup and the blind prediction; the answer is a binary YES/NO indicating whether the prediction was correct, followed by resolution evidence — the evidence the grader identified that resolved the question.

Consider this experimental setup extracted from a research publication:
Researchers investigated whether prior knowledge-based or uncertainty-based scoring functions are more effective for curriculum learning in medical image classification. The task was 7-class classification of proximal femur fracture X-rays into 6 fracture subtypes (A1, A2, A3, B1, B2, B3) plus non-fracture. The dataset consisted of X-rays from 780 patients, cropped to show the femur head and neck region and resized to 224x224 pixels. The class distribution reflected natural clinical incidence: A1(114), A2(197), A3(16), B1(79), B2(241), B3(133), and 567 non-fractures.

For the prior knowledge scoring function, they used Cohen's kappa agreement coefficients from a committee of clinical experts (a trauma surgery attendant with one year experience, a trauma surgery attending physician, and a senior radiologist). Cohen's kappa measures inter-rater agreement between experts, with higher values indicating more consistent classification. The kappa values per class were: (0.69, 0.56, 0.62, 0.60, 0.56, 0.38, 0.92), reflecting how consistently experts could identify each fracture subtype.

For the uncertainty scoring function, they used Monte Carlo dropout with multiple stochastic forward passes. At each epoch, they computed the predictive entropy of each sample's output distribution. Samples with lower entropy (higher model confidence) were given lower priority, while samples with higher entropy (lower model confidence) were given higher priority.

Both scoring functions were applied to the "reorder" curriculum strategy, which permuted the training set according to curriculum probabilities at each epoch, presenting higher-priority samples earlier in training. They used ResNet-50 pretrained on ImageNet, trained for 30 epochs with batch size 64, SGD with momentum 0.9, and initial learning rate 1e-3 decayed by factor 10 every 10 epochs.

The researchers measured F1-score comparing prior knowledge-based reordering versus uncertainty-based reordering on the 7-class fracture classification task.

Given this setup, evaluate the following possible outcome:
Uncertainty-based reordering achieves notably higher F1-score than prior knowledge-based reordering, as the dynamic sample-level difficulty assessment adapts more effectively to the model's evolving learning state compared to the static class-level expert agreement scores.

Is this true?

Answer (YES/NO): NO